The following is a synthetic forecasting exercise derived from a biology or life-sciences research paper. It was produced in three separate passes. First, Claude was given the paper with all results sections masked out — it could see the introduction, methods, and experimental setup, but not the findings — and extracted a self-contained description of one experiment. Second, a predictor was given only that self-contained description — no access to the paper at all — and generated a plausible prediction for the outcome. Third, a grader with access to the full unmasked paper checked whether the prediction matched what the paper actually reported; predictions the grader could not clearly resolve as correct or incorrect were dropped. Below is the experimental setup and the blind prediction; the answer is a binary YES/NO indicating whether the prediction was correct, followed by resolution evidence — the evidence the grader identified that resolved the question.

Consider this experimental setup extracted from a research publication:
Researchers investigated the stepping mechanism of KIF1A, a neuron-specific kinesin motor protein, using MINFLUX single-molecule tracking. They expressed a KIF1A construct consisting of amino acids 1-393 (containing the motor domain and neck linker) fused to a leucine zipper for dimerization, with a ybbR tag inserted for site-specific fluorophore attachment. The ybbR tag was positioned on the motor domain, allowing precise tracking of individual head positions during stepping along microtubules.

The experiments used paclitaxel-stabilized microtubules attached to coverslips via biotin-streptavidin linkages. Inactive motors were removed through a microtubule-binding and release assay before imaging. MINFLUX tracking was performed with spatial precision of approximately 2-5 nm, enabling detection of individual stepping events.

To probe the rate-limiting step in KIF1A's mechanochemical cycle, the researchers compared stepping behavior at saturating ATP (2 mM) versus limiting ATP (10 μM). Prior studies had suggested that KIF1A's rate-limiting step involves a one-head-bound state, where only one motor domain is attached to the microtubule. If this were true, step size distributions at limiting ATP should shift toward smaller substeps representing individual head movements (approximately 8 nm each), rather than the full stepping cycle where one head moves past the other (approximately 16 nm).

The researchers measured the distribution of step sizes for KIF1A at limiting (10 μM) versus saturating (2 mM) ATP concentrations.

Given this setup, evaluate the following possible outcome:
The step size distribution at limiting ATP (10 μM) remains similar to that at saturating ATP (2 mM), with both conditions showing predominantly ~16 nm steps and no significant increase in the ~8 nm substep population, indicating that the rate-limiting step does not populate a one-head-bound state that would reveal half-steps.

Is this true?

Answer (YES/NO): NO